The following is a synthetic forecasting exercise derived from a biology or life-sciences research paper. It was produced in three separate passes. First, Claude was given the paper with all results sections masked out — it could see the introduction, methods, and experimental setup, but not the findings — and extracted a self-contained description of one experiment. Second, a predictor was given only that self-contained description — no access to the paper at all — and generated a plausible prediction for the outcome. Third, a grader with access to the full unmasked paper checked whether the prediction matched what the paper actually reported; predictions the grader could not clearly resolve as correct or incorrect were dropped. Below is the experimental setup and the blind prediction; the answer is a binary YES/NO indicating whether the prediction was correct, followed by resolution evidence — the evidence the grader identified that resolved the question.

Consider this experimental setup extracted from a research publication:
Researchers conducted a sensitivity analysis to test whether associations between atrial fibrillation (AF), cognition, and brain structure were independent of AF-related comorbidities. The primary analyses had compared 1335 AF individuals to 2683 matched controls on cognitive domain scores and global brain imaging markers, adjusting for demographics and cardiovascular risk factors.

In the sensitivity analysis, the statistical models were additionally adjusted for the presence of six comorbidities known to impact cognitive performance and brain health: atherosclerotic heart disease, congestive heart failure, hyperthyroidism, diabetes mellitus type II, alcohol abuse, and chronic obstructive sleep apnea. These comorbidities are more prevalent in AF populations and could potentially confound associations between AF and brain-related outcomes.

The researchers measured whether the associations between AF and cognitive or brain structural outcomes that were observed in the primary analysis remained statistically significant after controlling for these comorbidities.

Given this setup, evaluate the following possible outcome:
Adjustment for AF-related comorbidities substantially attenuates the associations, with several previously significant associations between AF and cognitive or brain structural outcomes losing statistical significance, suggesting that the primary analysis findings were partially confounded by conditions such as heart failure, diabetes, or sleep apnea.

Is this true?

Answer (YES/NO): NO